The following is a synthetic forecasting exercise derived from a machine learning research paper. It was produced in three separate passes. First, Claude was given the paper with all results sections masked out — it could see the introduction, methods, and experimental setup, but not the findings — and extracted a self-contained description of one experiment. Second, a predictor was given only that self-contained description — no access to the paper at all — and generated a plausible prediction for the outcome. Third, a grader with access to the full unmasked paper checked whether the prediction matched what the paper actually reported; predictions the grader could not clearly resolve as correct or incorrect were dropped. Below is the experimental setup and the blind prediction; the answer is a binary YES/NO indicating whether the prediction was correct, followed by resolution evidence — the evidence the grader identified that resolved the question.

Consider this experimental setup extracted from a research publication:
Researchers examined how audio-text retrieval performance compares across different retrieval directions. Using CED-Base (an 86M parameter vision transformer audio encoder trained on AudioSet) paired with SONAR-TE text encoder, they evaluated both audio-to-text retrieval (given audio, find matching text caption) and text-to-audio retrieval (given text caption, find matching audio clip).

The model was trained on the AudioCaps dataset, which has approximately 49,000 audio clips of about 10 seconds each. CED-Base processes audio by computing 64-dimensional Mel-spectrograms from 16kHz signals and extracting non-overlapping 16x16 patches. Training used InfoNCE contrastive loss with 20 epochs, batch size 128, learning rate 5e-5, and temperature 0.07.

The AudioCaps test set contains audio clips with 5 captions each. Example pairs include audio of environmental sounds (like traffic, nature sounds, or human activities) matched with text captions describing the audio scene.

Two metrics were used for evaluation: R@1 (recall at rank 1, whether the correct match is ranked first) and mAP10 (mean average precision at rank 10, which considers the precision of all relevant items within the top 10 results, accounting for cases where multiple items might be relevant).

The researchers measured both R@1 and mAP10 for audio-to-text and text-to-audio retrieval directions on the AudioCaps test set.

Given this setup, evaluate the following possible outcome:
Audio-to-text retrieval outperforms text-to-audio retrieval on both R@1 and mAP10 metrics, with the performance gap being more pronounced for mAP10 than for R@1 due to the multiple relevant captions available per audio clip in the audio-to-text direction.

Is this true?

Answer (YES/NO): NO